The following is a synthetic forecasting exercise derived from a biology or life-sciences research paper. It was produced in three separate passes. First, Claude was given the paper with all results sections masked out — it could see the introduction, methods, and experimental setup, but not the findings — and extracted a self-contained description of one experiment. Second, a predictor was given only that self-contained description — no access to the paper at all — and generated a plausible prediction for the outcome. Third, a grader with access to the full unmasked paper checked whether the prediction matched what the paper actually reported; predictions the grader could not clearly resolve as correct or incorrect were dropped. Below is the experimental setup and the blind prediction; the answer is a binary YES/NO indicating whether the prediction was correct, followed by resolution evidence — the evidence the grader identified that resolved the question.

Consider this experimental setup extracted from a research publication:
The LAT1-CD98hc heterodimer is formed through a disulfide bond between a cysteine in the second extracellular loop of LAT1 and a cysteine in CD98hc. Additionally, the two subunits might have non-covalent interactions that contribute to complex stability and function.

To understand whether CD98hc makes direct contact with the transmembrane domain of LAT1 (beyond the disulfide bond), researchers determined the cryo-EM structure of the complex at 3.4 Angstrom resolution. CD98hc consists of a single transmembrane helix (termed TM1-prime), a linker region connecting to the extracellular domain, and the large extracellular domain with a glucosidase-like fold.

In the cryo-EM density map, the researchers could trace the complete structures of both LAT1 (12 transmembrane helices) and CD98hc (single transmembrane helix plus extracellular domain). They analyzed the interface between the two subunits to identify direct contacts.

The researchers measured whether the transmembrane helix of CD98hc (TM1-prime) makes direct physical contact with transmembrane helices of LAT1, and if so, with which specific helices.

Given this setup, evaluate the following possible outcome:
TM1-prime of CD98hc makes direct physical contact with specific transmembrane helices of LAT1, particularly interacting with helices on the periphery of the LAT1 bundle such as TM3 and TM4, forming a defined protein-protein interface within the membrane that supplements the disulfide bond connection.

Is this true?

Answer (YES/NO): NO